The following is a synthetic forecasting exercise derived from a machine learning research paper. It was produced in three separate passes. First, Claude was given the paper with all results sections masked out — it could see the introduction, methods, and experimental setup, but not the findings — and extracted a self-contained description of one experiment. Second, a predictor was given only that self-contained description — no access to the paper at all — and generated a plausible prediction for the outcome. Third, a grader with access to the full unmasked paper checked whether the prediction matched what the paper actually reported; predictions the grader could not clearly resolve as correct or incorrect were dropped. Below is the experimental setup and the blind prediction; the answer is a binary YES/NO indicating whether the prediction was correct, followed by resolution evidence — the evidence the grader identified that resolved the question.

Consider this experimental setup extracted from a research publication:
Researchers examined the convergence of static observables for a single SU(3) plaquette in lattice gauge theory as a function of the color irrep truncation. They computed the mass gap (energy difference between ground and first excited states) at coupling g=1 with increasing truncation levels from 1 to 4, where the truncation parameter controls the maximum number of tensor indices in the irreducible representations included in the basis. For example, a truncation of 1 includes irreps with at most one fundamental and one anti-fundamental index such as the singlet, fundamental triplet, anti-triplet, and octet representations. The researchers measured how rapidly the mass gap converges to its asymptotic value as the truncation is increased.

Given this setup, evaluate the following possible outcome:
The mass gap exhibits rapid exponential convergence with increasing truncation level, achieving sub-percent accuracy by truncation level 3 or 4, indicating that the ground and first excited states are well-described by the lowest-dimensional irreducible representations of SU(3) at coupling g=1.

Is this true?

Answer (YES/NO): YES